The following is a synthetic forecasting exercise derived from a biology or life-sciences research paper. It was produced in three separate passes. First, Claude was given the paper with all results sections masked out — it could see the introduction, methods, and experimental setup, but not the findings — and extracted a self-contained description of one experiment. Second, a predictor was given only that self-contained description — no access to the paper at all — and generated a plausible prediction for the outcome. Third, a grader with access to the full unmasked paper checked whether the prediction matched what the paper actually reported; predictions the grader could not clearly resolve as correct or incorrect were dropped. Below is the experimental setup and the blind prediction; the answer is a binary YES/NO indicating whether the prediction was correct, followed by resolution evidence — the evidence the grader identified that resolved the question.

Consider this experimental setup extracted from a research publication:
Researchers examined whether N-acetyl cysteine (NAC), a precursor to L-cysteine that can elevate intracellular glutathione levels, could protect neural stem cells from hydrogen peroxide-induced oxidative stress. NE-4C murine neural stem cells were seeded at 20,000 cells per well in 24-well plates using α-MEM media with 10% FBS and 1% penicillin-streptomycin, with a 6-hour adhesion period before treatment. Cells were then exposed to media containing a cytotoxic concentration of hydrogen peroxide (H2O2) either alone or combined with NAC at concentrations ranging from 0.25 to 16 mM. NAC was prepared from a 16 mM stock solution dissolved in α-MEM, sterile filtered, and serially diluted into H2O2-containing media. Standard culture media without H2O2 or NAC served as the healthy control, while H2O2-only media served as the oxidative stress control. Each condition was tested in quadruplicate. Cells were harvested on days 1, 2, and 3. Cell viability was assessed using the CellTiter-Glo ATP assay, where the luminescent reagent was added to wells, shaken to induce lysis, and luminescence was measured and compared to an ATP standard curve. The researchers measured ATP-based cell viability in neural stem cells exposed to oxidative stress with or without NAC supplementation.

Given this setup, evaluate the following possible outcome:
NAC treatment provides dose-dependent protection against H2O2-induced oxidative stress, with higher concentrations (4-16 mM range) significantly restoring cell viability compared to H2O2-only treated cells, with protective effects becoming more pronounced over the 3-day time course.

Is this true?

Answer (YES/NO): NO